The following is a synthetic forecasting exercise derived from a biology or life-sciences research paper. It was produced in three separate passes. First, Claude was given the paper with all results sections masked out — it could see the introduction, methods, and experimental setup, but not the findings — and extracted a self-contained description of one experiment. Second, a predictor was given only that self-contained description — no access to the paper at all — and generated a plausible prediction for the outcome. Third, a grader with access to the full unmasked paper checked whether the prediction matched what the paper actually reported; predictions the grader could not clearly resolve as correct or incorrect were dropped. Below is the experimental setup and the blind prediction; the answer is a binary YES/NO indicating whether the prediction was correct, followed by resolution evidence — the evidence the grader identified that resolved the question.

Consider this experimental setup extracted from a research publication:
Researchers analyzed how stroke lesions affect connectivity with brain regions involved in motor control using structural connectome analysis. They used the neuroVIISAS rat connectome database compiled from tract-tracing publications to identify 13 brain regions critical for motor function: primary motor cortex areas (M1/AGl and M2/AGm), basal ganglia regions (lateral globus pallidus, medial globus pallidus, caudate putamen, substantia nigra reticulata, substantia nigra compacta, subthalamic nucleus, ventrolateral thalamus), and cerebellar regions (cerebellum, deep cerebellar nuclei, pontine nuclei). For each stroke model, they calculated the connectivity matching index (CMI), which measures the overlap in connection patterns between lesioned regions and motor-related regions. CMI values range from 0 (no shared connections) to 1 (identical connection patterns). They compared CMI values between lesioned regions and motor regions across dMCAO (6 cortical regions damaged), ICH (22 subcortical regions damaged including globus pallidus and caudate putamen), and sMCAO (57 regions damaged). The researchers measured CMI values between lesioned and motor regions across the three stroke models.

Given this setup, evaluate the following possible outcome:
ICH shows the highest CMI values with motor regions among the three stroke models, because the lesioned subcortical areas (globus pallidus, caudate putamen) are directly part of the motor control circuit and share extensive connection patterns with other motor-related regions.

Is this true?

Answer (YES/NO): YES